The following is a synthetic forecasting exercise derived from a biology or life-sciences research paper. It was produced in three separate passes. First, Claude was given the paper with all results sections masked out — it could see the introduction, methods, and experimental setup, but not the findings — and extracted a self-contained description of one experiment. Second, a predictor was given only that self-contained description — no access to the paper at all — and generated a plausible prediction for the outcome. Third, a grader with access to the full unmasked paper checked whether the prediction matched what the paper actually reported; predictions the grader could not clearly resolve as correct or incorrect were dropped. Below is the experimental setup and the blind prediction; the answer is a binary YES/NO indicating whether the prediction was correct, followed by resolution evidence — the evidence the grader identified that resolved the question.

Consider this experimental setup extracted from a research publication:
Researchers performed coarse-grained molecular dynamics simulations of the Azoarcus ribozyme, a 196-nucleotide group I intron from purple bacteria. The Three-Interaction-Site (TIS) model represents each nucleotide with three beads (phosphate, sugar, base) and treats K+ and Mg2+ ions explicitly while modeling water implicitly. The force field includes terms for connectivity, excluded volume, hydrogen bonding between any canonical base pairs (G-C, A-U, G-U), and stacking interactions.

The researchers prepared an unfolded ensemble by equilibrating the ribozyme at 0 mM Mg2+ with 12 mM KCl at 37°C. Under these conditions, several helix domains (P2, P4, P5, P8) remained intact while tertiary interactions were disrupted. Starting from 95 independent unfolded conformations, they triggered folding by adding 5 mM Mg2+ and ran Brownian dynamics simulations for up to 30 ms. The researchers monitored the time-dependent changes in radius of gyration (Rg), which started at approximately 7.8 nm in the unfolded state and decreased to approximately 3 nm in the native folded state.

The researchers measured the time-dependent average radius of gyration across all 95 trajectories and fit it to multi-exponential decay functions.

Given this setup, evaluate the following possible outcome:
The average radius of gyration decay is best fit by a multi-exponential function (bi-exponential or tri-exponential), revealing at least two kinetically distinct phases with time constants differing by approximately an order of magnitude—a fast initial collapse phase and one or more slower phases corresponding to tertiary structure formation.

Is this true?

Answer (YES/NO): YES